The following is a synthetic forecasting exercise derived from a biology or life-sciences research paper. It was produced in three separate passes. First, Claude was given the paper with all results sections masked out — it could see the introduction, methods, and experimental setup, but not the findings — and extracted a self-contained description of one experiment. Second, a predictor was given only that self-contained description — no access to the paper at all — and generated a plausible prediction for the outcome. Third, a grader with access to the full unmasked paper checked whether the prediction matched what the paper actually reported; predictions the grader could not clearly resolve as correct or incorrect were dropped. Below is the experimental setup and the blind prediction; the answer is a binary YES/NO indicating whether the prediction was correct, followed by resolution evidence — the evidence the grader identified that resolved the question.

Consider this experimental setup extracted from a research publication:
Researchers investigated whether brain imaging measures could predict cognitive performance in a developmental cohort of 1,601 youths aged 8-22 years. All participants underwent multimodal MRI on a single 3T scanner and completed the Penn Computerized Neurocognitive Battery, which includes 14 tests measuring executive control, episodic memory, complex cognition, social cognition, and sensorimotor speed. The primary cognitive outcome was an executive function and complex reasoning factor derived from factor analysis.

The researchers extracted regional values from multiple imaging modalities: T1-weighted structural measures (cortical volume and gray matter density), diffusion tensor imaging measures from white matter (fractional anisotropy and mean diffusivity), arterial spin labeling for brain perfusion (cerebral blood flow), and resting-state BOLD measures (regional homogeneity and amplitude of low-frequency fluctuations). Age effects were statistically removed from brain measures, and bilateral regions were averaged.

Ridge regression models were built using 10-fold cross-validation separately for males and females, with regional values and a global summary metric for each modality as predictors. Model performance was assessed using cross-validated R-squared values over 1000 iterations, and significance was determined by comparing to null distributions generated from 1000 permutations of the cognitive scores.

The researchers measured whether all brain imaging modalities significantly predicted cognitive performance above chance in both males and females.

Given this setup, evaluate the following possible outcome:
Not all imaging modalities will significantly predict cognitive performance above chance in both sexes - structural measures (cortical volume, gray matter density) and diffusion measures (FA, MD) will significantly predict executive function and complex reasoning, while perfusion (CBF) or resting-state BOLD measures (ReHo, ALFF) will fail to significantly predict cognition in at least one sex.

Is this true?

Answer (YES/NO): NO